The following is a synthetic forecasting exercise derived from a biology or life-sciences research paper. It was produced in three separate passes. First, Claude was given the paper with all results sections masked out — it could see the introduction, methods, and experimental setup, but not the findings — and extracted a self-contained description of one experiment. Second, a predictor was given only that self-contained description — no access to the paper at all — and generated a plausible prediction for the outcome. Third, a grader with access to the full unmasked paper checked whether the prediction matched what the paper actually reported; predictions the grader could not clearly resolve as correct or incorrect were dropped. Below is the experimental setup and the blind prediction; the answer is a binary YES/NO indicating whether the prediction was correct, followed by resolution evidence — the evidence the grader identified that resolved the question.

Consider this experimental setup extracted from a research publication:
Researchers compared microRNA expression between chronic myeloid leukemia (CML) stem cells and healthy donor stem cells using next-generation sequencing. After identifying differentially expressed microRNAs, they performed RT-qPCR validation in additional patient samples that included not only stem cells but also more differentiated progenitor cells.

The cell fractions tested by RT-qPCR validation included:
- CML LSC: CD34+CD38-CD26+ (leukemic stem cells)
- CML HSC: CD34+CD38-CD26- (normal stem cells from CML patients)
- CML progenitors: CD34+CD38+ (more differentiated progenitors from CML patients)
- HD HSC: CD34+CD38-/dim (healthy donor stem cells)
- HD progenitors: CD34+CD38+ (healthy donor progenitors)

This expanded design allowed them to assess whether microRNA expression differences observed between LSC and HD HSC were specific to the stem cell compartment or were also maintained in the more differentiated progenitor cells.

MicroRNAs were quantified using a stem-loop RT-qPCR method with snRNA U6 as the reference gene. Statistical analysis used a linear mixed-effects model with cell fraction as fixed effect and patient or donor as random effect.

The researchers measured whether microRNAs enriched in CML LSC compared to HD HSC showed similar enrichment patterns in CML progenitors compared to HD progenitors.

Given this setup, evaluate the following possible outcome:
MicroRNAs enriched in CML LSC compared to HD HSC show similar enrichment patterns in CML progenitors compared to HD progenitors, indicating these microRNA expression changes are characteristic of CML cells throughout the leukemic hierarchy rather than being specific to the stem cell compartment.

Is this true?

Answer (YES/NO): NO